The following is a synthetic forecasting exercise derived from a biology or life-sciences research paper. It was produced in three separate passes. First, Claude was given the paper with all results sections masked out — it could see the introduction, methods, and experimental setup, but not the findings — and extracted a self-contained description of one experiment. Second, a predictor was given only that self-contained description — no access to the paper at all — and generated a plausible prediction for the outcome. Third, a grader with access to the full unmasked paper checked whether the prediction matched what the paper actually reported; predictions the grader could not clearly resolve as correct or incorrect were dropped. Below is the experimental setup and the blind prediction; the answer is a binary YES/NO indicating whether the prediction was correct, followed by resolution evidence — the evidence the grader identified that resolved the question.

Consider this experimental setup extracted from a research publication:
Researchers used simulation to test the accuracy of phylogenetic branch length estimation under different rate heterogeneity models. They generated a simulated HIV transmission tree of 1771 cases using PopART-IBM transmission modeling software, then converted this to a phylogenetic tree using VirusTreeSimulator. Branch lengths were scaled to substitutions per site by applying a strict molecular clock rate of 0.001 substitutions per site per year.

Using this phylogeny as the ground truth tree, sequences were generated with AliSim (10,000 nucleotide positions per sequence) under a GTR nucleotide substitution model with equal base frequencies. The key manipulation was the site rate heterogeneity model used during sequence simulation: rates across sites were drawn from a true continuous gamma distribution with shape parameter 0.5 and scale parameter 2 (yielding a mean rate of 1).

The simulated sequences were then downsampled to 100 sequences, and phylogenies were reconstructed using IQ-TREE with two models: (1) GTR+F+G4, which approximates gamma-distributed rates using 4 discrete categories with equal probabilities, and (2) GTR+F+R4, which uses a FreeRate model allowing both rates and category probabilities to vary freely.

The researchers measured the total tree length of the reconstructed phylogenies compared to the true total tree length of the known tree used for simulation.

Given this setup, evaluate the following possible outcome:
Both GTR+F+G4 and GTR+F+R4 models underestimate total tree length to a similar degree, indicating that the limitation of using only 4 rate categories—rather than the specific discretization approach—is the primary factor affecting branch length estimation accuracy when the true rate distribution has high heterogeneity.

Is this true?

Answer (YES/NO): NO